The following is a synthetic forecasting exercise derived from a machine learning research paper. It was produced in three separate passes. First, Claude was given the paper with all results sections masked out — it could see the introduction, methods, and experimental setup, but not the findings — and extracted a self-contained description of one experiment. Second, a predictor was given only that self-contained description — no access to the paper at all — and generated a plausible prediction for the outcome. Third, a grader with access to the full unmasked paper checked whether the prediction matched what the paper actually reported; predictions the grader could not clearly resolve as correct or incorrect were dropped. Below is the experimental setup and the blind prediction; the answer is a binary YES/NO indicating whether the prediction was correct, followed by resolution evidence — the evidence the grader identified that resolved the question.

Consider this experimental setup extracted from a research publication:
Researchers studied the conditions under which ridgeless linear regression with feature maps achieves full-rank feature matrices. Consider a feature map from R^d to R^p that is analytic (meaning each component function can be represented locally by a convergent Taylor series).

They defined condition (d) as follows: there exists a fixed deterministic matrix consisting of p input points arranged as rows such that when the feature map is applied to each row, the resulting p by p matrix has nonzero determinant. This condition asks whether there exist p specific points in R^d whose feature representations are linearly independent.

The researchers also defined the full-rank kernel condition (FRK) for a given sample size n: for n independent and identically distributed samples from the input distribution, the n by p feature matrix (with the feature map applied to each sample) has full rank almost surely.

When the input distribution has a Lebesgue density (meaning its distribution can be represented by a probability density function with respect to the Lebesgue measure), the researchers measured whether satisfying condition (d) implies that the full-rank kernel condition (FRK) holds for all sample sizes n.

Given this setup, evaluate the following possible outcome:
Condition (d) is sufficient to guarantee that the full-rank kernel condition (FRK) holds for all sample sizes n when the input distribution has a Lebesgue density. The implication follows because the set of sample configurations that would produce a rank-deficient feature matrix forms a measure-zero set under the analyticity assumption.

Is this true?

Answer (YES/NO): YES